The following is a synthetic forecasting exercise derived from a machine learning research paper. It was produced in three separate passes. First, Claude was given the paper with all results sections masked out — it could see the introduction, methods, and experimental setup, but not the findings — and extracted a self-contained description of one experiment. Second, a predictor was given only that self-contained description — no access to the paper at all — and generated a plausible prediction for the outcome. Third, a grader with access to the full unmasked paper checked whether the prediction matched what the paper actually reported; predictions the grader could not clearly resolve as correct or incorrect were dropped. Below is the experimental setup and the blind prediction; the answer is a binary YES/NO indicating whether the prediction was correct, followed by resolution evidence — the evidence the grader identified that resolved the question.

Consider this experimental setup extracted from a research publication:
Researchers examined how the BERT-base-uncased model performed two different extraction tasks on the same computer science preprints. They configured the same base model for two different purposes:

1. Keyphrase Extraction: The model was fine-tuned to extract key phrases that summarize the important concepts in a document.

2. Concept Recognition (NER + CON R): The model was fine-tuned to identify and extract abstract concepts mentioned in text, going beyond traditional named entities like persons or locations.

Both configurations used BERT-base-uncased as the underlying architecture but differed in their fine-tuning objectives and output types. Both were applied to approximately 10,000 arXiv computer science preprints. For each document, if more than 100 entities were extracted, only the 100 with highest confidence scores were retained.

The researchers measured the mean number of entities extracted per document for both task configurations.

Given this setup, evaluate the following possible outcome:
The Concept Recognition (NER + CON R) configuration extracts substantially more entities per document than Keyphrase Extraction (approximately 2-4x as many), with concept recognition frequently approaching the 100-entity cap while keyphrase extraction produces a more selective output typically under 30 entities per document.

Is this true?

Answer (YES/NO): NO